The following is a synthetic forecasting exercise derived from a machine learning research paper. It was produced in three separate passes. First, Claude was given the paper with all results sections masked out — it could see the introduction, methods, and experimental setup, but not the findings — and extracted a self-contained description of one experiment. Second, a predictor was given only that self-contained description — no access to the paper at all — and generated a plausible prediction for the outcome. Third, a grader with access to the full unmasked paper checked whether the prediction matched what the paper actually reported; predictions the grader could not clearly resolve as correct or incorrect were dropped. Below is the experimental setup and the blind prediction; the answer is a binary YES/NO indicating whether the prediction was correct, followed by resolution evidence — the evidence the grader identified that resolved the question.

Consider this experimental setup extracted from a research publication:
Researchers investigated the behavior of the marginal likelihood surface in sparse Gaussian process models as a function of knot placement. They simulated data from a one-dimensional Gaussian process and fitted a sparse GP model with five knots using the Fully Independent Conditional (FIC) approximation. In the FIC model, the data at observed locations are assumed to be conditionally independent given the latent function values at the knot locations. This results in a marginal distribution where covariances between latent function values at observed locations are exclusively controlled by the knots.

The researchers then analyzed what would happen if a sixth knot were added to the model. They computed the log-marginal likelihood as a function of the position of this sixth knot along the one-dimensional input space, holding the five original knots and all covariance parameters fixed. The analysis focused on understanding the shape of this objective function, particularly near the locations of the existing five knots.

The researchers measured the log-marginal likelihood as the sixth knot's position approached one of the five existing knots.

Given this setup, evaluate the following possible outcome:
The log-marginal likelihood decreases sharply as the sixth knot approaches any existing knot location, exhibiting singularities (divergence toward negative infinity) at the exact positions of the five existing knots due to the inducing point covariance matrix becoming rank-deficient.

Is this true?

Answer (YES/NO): NO